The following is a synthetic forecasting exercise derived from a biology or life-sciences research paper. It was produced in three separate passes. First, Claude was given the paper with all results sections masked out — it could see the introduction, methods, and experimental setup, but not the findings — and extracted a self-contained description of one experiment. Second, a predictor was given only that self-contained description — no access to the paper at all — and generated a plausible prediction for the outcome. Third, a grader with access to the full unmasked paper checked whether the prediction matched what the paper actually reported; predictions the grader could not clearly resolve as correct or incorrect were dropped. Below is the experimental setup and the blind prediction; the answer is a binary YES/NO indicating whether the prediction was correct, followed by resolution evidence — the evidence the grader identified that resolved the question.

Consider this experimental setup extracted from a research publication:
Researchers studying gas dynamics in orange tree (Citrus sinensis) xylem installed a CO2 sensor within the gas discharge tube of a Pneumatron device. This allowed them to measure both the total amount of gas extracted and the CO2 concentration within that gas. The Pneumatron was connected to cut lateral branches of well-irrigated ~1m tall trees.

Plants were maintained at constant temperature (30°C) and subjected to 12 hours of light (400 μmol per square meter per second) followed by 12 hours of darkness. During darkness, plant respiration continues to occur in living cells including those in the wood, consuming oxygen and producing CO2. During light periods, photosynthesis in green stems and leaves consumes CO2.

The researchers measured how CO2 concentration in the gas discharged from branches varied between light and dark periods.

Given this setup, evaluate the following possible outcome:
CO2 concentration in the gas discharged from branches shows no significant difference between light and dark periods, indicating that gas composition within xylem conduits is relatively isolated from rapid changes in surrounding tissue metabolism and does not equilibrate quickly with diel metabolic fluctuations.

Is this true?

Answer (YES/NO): NO